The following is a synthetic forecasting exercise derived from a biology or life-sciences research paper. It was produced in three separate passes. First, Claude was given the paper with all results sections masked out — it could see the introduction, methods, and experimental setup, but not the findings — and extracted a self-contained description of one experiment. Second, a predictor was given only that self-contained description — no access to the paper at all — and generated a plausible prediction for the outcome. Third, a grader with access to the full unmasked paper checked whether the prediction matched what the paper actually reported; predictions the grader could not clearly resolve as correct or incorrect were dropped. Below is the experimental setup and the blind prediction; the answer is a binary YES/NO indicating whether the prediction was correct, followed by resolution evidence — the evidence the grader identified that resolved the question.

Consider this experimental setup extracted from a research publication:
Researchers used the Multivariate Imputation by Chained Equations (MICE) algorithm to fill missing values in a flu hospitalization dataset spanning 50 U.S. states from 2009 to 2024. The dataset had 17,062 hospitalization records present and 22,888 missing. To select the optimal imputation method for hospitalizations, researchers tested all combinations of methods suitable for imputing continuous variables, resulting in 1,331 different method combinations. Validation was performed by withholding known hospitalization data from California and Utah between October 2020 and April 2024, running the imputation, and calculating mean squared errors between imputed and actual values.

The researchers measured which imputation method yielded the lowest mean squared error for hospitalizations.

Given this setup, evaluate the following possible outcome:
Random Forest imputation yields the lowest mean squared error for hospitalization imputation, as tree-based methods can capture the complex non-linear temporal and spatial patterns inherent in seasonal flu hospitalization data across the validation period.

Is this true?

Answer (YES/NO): NO